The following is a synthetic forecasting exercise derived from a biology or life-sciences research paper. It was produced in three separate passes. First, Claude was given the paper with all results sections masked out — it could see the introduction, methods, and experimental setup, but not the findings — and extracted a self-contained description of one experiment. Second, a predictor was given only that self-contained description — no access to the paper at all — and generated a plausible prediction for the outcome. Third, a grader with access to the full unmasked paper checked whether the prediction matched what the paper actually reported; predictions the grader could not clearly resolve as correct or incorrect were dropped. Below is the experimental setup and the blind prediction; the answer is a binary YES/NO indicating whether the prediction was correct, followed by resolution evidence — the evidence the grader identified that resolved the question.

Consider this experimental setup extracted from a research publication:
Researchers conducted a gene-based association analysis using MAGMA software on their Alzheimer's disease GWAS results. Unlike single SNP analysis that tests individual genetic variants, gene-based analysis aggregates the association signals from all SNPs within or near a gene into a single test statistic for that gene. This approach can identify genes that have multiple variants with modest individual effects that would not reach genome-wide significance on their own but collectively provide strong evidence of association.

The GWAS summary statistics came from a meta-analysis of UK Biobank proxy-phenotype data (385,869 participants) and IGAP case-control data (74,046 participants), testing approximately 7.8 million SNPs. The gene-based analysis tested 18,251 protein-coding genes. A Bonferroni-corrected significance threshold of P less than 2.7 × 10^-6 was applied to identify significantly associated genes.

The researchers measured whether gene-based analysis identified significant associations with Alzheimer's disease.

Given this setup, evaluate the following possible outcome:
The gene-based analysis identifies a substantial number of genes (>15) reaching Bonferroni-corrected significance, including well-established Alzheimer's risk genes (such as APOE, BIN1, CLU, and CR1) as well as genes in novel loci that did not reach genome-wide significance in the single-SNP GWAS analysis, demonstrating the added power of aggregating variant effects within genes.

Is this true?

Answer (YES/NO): YES